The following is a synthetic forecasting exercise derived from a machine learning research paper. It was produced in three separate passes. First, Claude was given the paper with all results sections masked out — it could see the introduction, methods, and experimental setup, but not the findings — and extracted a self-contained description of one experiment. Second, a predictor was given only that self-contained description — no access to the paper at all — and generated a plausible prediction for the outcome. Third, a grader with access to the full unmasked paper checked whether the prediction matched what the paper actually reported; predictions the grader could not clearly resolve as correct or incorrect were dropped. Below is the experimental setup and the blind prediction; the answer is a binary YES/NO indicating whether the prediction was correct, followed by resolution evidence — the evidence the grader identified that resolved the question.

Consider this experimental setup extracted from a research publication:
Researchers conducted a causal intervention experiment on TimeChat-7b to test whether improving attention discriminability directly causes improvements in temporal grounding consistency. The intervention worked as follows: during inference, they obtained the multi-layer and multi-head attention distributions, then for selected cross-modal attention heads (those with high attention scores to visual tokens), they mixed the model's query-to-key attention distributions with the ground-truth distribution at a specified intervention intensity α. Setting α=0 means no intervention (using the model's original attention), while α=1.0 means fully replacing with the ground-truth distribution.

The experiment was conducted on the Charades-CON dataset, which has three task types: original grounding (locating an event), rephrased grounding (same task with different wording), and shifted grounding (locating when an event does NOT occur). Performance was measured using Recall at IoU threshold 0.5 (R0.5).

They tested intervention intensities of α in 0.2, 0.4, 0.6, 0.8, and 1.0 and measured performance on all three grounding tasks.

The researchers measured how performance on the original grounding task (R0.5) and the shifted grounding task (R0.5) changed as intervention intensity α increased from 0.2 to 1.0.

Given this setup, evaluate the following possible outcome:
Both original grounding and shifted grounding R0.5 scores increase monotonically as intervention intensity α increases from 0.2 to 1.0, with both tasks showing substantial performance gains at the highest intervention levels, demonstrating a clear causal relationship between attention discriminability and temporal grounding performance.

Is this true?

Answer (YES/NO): NO